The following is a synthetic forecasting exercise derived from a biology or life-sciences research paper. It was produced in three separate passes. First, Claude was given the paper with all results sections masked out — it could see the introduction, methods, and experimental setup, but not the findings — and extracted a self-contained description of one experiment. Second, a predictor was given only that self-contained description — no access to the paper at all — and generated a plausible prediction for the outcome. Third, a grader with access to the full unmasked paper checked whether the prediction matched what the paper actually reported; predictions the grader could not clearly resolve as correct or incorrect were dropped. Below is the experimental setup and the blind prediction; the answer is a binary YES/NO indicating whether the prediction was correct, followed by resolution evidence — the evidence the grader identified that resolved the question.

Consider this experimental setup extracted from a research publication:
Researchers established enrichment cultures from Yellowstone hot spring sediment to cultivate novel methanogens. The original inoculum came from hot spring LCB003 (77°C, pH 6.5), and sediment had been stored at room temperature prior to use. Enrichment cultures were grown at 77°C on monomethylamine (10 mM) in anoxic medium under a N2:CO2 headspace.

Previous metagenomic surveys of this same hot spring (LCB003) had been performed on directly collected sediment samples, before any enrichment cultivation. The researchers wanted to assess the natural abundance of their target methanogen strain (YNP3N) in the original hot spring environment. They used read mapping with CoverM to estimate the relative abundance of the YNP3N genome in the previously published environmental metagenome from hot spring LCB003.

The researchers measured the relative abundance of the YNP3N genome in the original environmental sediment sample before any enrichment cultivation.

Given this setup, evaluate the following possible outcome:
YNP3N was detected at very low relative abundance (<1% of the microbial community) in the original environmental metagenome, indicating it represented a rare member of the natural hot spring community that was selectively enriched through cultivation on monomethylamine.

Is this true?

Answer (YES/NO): YES